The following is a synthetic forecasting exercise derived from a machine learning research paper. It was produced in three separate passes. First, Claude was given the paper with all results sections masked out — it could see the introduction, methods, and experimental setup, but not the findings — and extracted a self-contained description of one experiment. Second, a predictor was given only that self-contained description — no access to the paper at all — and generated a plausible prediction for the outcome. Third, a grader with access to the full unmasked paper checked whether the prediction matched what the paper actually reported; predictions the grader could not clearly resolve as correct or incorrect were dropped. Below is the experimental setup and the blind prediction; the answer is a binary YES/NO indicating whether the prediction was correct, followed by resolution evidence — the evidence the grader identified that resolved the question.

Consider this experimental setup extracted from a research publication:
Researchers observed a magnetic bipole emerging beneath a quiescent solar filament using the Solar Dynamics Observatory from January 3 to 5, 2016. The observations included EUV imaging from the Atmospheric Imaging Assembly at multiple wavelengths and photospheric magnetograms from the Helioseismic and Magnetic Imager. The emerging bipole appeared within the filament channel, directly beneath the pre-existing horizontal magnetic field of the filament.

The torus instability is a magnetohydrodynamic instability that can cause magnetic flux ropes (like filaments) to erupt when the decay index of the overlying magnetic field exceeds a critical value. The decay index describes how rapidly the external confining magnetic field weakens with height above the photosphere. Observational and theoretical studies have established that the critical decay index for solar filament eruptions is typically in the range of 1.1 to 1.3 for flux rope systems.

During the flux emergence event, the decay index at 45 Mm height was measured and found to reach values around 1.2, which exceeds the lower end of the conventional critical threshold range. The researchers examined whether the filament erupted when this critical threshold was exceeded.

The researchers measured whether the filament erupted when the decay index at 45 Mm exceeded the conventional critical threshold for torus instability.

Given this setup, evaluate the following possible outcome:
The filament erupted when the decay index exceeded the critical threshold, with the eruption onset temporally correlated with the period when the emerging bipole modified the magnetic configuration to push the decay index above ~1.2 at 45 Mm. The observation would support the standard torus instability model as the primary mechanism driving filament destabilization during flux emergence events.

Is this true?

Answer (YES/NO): NO